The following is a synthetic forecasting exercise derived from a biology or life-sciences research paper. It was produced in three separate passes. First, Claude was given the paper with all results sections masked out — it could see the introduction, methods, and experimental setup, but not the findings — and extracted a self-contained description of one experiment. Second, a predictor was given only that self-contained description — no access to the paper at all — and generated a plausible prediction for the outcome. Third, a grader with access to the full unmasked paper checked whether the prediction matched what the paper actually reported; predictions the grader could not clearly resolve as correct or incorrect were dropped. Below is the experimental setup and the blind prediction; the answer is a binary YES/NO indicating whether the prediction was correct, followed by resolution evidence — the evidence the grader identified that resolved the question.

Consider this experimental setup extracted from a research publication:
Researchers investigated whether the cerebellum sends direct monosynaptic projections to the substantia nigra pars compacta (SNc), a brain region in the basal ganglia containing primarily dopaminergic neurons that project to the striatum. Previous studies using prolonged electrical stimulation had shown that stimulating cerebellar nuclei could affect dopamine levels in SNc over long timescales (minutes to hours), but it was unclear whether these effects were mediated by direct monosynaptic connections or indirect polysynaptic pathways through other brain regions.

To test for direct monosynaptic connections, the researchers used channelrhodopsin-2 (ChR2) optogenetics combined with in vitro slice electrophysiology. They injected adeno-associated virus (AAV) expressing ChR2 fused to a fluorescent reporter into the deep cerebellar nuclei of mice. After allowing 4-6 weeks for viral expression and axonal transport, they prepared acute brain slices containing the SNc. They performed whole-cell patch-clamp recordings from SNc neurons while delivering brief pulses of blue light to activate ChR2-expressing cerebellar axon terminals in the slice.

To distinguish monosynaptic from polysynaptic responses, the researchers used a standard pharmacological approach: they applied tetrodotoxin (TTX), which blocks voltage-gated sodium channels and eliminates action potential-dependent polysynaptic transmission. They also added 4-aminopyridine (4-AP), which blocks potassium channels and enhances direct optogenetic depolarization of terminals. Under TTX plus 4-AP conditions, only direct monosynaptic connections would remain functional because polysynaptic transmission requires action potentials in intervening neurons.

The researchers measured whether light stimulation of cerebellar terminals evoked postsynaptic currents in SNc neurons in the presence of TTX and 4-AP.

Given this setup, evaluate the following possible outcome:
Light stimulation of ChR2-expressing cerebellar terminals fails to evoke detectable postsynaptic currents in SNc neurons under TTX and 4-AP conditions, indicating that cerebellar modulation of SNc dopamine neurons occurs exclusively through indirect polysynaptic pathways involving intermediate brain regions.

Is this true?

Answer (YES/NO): NO